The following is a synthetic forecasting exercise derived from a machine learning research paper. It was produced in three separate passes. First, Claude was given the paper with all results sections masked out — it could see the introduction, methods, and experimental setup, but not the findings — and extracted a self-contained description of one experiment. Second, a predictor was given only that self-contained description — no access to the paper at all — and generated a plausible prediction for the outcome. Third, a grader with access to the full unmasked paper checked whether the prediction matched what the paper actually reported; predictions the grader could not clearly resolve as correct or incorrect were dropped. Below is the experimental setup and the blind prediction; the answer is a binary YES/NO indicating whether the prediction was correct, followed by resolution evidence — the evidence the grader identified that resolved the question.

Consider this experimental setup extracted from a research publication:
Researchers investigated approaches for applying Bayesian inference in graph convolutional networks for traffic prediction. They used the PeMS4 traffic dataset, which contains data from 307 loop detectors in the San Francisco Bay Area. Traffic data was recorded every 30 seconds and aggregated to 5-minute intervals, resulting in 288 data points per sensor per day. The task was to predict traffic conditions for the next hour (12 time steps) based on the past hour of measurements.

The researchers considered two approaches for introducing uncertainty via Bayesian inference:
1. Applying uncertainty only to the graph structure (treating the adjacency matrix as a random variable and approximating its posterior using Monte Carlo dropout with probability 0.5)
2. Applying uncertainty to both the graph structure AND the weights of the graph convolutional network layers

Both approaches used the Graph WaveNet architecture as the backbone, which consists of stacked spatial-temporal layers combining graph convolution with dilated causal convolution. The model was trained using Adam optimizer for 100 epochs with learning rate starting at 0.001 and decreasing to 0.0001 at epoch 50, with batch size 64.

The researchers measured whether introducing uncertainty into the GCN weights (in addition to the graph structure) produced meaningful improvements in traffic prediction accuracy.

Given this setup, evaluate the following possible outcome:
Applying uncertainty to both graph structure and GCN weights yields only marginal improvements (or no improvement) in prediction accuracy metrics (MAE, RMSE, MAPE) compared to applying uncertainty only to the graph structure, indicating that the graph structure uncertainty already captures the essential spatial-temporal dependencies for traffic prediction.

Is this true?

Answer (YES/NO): YES